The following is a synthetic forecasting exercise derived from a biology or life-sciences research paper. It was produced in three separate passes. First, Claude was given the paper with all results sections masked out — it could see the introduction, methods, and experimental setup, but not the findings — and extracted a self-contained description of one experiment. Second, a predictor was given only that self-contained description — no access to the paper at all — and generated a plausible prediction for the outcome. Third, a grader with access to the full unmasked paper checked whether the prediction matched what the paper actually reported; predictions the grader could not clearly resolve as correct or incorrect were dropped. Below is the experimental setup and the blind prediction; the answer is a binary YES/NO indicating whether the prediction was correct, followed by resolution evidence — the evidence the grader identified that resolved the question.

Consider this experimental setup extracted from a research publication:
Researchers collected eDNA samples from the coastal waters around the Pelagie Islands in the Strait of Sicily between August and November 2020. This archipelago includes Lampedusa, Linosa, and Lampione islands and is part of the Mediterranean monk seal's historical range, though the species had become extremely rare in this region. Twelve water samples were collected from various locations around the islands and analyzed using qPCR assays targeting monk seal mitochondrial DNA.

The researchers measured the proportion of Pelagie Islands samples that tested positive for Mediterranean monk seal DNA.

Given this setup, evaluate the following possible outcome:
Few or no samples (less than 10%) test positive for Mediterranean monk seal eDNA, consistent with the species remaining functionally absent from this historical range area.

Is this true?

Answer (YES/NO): NO